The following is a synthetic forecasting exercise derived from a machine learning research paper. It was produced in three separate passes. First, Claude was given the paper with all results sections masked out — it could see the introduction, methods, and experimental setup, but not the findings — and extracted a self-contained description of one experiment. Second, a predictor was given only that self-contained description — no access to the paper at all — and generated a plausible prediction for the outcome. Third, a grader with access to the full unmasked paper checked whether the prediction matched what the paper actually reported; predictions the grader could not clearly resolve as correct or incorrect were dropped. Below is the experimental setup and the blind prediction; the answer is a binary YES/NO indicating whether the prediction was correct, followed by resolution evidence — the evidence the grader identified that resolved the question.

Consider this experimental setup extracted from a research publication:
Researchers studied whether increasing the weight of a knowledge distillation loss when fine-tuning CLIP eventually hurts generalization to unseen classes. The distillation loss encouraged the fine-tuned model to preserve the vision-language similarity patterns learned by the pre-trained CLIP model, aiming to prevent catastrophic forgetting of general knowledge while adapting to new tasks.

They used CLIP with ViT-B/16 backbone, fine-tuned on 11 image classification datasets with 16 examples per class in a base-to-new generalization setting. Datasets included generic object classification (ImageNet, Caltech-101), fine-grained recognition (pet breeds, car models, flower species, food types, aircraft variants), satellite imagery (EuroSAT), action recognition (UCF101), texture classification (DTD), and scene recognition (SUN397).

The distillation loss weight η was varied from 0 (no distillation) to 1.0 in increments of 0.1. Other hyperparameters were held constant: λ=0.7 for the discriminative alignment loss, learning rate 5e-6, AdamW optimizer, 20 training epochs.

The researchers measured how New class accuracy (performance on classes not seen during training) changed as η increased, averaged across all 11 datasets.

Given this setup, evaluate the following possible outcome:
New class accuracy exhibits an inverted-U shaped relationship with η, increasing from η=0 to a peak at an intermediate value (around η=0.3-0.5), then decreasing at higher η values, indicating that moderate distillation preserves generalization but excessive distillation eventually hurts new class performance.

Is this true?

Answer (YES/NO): YES